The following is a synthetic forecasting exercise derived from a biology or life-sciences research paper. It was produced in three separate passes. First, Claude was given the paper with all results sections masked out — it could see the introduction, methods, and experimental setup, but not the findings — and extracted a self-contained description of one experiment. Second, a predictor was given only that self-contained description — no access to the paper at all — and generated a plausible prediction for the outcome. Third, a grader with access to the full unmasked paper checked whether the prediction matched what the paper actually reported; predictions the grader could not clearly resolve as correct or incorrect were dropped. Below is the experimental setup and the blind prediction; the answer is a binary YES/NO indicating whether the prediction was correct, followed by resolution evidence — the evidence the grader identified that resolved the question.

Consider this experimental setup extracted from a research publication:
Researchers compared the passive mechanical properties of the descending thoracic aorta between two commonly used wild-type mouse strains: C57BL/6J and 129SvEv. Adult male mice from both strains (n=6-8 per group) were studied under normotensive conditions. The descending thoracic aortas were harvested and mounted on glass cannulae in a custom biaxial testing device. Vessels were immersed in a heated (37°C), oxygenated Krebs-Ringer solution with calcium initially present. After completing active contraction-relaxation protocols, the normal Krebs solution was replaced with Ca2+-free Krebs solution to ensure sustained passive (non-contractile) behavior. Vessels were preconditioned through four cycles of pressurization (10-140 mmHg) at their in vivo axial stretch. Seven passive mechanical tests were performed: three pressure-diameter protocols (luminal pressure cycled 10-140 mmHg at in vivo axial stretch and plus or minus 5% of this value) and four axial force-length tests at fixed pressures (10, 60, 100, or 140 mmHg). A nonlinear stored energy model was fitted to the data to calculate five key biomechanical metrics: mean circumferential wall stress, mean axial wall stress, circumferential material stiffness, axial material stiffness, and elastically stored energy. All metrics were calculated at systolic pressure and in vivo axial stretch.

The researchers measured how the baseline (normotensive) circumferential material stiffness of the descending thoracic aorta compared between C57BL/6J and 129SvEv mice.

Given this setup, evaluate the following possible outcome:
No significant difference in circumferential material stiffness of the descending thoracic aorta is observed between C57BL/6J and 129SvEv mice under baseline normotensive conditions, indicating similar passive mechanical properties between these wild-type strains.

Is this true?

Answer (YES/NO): YES